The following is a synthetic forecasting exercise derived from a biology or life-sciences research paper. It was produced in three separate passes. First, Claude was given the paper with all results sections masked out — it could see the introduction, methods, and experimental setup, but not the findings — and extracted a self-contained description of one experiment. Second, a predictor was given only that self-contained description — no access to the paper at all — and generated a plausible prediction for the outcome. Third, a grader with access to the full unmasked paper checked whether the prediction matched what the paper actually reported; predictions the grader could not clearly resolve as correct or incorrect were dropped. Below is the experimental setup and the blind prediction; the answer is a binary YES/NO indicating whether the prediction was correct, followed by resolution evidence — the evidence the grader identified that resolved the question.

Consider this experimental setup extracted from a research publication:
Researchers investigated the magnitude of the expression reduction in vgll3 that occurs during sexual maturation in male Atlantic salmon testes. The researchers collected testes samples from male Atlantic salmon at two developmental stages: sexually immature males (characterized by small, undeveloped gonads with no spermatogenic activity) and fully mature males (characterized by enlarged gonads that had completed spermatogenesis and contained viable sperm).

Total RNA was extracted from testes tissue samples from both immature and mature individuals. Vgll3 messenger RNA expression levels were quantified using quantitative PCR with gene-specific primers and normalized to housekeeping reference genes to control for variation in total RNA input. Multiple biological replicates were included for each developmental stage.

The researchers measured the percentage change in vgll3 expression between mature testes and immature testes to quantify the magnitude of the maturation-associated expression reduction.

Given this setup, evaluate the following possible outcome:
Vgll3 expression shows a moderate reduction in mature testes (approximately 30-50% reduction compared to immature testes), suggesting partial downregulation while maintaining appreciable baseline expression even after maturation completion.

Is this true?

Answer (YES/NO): NO